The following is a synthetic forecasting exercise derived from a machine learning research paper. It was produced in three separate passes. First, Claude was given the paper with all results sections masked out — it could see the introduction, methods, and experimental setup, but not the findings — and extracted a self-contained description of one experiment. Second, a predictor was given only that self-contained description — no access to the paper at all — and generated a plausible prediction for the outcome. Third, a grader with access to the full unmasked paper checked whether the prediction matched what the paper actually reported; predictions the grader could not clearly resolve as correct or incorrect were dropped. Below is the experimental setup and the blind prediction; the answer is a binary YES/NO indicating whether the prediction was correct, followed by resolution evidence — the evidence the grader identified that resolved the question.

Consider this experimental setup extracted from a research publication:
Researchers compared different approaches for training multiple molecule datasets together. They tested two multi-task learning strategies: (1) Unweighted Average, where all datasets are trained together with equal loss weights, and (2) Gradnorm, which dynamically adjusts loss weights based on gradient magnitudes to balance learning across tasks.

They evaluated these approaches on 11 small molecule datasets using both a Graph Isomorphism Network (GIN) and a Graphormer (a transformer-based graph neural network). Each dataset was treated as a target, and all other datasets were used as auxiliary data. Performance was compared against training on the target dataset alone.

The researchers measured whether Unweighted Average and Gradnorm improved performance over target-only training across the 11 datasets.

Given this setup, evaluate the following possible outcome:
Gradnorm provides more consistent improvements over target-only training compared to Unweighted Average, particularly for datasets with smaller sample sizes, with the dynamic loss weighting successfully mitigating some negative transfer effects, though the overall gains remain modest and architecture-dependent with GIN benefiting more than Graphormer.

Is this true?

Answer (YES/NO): NO